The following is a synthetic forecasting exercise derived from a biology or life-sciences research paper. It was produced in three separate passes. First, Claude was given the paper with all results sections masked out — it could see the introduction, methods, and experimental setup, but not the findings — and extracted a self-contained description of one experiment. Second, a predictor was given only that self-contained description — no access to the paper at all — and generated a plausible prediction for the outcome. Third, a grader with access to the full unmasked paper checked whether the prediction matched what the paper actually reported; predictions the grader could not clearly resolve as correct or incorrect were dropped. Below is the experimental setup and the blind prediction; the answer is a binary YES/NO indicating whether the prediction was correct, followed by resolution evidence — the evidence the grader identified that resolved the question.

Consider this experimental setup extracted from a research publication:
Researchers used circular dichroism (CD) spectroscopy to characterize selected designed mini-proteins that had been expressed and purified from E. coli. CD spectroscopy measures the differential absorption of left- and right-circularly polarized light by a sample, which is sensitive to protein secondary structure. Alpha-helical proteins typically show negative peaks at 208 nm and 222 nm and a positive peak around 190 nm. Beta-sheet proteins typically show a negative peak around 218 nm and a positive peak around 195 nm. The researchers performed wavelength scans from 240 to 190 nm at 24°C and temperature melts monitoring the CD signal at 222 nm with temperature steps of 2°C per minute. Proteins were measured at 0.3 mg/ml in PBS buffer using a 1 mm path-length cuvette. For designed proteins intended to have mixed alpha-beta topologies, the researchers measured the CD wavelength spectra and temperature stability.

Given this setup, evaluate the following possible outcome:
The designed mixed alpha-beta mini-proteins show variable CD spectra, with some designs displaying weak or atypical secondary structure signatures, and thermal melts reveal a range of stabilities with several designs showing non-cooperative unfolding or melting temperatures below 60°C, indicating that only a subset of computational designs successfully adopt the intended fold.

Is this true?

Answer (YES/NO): NO